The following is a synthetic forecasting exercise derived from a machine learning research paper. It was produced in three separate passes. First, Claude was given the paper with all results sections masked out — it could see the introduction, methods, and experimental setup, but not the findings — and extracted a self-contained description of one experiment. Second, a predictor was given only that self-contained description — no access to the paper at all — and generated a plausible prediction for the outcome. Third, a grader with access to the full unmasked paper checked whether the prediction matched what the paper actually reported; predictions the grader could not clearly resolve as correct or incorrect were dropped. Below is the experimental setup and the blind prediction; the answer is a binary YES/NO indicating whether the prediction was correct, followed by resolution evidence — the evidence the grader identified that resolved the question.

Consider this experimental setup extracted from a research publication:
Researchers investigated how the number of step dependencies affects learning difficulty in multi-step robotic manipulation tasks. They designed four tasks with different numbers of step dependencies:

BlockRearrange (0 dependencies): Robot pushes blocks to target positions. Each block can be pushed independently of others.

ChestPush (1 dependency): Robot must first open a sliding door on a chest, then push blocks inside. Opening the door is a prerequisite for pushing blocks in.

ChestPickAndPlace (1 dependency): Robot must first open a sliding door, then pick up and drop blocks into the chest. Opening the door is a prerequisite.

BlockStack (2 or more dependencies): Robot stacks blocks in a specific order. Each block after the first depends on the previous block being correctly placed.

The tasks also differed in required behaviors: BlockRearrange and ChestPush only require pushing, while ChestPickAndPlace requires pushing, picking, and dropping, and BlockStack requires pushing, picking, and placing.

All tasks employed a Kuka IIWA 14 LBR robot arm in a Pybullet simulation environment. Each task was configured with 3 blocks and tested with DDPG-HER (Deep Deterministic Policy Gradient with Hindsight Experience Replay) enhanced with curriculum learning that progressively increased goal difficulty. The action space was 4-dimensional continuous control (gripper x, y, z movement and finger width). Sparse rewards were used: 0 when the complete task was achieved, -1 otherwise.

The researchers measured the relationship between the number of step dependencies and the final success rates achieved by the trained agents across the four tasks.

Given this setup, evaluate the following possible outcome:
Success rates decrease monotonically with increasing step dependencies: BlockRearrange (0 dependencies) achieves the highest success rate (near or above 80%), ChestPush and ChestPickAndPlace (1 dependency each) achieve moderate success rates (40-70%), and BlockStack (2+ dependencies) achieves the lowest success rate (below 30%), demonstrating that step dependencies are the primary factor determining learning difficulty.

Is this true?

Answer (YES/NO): NO